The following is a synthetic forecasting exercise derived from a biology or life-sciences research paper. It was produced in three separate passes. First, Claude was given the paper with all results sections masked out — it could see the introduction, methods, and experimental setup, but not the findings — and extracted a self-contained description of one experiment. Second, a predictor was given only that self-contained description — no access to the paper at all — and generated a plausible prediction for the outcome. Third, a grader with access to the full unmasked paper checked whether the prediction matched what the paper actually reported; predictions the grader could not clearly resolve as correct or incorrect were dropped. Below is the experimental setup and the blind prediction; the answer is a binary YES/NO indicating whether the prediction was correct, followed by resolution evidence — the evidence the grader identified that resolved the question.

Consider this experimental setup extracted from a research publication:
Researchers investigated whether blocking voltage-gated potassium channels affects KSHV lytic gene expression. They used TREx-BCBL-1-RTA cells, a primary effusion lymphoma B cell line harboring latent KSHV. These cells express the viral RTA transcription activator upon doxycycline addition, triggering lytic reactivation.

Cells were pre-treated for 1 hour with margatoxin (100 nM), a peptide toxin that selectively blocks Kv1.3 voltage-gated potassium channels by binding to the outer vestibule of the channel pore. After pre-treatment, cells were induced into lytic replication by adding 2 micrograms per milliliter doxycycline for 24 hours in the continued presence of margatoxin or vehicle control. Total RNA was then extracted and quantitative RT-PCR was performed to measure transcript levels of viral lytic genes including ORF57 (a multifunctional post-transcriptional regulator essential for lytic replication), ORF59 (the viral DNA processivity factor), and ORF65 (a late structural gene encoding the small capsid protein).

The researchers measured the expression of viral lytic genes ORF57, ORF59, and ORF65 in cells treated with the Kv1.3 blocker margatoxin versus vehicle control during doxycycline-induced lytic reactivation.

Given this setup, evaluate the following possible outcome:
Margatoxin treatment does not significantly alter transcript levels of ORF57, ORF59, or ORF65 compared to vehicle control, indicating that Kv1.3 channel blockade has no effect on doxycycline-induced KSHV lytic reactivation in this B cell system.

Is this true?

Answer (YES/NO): NO